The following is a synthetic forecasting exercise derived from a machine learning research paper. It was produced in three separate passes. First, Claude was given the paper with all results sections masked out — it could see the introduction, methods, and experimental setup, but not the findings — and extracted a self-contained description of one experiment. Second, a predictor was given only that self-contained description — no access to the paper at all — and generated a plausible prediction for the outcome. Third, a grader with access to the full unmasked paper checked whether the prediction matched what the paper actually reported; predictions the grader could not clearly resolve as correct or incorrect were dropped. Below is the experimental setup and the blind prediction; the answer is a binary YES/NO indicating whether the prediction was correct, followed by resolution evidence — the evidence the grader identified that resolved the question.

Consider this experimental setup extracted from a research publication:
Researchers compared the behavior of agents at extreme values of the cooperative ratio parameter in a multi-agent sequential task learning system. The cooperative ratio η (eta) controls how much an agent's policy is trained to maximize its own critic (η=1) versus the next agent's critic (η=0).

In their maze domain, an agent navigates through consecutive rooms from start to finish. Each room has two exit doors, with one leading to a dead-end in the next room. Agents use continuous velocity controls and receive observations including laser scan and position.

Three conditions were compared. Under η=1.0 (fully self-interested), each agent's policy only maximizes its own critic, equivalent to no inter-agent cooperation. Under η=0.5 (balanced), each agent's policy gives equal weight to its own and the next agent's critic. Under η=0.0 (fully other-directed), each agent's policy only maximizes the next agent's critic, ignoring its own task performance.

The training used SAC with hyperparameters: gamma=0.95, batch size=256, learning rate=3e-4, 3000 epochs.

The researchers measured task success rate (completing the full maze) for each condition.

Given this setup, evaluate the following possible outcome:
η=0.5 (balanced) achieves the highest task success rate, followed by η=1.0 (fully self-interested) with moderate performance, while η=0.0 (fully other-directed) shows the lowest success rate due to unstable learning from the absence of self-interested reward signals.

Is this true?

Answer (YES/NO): NO